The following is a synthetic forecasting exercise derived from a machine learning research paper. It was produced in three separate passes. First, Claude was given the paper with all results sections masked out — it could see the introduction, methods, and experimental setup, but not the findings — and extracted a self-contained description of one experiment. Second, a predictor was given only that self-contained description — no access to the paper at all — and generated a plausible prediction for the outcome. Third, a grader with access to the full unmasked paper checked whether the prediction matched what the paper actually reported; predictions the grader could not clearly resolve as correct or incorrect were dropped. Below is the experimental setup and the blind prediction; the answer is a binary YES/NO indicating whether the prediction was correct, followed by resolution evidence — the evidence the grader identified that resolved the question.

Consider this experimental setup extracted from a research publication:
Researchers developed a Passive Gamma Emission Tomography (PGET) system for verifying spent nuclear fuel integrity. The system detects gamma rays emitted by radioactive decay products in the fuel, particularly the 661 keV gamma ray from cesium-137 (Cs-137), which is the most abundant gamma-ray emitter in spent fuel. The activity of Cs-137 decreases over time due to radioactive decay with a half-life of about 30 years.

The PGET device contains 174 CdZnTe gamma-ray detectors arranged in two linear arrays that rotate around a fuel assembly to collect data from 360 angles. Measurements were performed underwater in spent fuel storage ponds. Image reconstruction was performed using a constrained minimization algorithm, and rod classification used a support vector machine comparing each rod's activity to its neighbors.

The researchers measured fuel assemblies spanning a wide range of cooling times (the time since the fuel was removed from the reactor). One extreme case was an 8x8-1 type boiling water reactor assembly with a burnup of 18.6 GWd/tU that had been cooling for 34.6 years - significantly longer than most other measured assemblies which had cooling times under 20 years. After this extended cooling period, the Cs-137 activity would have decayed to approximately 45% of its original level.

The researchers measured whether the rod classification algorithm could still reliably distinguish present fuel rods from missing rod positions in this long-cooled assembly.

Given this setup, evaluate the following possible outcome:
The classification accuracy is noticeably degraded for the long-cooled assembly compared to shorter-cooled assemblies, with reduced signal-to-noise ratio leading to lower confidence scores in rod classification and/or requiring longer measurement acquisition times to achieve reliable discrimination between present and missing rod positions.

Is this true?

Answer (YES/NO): NO